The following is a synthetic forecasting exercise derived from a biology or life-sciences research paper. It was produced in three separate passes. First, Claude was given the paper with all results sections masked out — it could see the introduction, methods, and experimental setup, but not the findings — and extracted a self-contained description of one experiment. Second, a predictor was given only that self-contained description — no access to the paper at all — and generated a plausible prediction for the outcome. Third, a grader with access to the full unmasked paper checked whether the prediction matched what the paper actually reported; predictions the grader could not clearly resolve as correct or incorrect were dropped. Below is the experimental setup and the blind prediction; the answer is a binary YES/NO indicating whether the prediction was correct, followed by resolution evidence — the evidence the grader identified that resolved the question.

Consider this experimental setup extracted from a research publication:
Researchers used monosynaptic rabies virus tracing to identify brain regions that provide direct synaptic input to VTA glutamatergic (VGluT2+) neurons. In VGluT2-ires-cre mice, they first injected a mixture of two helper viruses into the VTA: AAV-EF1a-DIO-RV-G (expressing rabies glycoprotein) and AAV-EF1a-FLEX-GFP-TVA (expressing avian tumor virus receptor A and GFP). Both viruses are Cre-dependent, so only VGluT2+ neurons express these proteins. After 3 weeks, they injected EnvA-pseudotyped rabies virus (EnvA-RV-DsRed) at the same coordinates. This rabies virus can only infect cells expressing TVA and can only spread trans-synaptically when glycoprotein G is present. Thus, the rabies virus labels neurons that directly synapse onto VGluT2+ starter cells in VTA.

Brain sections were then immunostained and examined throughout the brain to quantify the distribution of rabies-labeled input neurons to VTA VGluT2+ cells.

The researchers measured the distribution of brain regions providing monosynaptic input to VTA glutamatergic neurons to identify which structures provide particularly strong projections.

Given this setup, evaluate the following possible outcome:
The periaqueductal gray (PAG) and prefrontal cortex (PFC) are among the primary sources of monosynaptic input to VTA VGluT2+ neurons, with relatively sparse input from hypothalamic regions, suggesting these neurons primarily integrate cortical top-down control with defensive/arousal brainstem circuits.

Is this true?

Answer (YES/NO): NO